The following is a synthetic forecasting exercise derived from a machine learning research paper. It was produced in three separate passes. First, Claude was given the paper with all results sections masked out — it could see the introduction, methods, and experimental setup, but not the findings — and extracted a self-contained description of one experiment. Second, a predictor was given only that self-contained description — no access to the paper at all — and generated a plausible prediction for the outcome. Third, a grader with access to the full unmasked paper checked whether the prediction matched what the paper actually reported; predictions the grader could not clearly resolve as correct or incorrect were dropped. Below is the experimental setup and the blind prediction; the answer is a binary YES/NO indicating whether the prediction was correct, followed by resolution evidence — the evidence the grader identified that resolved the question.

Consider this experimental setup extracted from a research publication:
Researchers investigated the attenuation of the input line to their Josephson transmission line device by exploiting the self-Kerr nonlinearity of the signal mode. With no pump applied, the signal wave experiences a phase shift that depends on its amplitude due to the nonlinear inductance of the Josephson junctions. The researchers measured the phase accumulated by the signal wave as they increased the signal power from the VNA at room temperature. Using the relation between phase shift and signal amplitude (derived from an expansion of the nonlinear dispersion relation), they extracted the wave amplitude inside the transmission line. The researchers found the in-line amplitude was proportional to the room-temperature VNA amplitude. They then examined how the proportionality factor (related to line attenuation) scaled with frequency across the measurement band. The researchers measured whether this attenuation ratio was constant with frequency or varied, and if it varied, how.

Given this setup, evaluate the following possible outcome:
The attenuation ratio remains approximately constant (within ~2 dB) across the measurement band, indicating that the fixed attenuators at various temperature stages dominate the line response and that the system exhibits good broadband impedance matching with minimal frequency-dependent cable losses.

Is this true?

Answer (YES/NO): NO